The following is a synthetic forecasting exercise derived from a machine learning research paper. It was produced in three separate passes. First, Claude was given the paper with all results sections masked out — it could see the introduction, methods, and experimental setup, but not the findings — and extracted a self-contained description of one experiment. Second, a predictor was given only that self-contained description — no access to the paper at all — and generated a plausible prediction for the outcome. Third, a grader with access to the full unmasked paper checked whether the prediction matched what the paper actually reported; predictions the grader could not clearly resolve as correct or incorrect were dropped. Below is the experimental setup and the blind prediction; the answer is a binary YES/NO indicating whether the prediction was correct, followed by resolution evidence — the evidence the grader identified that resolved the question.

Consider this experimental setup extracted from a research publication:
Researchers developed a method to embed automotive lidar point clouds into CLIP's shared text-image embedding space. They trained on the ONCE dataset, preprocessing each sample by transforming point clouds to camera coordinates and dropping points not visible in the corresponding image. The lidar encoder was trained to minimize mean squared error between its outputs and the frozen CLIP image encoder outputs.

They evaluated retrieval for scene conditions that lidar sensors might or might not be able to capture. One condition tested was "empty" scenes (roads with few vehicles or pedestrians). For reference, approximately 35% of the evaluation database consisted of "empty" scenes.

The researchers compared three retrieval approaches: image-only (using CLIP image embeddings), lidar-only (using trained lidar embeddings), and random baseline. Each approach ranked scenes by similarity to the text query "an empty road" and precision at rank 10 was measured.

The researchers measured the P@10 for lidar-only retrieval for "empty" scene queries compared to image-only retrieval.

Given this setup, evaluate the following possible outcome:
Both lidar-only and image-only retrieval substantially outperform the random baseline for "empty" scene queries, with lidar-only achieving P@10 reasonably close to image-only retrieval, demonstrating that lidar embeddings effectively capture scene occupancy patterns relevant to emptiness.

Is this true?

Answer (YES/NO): NO